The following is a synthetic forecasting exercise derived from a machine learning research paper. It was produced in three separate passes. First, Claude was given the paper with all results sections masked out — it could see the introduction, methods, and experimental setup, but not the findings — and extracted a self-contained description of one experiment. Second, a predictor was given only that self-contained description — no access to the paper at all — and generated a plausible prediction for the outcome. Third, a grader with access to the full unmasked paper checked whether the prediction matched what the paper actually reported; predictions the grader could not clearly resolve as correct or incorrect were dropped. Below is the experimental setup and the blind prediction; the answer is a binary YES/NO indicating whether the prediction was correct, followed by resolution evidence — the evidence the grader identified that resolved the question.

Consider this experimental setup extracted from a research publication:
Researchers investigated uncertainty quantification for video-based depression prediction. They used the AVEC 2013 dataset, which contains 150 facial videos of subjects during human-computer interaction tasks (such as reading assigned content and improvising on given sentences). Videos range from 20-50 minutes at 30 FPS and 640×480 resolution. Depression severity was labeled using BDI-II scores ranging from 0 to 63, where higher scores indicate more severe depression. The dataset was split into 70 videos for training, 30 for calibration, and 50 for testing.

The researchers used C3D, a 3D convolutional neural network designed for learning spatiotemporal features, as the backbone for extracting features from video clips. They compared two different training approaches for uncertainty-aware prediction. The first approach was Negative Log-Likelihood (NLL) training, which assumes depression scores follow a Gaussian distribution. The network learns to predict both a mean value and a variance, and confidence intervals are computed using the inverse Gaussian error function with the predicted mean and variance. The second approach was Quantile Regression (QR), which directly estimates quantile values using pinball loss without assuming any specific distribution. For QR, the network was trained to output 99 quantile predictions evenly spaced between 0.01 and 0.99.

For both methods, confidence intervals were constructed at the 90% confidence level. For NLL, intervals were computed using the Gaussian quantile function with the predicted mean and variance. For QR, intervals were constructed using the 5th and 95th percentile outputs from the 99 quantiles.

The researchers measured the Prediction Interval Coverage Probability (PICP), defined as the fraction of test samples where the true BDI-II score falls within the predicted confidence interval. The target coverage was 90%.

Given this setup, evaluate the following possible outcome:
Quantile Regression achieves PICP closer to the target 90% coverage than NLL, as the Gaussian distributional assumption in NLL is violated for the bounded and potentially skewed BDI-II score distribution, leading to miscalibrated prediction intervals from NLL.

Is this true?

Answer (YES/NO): NO